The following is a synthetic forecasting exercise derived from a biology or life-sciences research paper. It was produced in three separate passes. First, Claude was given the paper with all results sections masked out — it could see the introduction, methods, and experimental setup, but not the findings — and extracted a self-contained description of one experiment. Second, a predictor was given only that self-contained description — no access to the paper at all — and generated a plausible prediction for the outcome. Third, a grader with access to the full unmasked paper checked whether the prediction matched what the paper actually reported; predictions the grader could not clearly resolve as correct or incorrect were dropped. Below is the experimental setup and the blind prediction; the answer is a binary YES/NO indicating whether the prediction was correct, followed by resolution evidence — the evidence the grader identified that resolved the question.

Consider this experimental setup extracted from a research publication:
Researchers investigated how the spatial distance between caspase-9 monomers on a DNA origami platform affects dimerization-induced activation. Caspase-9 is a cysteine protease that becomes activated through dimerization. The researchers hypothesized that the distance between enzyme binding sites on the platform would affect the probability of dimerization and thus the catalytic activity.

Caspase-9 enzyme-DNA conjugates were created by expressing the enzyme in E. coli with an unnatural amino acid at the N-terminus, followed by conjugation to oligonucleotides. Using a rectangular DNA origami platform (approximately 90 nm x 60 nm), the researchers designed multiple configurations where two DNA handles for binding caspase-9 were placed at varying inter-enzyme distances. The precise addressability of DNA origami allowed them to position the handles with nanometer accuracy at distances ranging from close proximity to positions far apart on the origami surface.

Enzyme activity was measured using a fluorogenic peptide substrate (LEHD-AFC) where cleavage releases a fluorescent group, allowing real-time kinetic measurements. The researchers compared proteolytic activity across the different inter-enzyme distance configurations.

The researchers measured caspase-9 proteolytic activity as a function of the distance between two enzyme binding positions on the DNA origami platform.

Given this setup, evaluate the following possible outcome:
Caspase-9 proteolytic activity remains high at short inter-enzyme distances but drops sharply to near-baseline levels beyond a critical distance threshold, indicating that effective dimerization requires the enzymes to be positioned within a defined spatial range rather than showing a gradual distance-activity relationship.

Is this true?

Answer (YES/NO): YES